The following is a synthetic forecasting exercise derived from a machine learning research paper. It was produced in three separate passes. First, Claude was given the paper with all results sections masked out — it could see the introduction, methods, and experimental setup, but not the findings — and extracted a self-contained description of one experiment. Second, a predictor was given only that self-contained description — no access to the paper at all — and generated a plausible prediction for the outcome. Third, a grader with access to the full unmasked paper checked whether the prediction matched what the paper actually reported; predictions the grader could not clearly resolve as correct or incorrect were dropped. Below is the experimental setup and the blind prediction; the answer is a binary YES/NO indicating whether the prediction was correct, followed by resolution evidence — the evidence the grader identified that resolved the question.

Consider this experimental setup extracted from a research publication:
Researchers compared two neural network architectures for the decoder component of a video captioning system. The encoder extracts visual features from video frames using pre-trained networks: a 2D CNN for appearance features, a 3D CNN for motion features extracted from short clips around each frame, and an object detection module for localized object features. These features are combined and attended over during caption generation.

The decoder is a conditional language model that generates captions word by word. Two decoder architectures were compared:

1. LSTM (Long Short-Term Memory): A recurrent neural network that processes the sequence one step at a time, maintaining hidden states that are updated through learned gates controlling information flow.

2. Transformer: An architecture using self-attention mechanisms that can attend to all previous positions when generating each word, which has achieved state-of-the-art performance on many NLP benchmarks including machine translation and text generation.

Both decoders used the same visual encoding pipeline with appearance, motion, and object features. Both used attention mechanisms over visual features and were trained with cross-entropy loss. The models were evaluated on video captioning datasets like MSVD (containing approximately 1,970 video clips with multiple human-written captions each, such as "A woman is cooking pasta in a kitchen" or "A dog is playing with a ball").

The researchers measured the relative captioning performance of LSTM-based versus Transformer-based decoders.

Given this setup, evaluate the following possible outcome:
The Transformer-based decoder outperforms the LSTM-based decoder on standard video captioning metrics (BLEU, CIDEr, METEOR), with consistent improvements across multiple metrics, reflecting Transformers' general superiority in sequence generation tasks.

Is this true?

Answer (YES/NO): NO